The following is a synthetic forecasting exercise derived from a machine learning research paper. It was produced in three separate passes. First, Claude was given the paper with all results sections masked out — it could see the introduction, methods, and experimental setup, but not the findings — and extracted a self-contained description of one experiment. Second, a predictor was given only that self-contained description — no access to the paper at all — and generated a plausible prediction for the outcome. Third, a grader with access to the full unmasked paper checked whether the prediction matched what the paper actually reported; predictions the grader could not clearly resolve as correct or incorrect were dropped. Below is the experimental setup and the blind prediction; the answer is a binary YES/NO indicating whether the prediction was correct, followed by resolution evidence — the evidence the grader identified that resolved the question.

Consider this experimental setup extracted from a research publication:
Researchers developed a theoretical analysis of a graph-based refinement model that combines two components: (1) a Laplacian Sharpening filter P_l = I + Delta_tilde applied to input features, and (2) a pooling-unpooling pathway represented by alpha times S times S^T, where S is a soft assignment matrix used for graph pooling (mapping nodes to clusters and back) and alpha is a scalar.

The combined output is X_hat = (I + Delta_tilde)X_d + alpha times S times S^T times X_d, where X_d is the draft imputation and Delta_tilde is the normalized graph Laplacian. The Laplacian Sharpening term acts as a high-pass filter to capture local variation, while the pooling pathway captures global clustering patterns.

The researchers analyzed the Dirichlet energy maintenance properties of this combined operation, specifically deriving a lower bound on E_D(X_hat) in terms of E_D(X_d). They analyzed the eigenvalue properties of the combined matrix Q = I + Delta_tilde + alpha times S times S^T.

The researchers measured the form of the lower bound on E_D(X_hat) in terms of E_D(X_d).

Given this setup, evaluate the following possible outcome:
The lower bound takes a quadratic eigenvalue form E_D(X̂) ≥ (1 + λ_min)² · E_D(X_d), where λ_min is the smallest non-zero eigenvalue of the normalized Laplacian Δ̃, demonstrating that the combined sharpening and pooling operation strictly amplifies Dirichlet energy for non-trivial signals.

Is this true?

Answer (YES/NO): NO